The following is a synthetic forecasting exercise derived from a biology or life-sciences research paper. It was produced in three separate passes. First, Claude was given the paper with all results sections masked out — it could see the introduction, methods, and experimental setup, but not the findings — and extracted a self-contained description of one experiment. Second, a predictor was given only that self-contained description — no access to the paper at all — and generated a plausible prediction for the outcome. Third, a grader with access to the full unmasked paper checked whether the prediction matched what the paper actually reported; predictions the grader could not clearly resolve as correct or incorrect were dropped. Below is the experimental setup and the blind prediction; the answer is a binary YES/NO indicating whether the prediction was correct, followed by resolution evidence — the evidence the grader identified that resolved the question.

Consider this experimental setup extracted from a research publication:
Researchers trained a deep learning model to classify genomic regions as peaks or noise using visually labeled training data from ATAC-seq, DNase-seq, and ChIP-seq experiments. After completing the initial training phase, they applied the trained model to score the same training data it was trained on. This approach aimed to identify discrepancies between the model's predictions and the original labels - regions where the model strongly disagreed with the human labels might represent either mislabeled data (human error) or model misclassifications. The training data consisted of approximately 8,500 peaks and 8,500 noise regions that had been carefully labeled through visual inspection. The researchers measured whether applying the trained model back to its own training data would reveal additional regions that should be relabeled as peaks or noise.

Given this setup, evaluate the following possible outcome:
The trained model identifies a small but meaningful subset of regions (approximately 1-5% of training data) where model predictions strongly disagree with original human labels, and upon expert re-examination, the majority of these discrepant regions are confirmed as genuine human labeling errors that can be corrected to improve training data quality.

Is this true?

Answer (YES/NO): NO